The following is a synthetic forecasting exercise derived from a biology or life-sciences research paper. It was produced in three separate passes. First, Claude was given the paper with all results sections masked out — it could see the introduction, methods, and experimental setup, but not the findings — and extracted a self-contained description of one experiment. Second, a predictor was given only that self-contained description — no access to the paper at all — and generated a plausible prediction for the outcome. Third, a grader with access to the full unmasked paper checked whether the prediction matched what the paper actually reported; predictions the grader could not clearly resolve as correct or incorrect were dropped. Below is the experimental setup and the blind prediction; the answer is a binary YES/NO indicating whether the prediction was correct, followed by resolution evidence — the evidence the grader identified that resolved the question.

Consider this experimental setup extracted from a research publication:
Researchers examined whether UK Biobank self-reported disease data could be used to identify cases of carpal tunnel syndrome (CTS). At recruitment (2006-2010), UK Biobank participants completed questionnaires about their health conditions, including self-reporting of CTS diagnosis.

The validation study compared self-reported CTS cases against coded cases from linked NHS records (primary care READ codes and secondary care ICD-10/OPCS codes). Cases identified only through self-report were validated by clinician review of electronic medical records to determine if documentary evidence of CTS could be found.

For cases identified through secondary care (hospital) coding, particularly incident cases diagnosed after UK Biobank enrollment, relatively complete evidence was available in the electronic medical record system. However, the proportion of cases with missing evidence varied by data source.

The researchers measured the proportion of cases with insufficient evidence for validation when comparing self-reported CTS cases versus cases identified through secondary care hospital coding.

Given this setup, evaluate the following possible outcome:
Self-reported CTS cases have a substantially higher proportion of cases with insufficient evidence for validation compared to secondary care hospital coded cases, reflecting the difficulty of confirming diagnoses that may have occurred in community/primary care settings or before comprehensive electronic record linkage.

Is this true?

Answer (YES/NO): YES